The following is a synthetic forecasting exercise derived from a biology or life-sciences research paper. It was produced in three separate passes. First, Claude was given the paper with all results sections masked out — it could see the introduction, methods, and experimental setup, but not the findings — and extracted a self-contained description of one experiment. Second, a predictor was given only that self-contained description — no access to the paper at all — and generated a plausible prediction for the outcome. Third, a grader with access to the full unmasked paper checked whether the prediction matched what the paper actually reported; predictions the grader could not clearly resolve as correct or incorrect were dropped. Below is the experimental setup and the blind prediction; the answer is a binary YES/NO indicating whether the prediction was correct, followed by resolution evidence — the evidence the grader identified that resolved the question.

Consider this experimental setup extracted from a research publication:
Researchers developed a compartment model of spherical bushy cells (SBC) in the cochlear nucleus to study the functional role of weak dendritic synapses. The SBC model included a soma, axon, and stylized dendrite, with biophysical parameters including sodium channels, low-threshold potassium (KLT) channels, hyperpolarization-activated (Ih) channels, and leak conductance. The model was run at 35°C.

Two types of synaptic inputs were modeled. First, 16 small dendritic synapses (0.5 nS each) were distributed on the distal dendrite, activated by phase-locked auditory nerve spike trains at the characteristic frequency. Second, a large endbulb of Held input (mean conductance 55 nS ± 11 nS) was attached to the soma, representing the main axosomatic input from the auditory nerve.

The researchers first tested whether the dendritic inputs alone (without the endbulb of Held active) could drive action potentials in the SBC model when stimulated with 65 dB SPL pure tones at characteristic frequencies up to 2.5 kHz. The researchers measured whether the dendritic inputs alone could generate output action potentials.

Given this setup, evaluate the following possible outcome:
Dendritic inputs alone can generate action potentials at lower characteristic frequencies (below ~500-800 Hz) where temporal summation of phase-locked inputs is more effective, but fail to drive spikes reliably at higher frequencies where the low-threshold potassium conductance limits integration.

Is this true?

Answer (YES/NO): NO